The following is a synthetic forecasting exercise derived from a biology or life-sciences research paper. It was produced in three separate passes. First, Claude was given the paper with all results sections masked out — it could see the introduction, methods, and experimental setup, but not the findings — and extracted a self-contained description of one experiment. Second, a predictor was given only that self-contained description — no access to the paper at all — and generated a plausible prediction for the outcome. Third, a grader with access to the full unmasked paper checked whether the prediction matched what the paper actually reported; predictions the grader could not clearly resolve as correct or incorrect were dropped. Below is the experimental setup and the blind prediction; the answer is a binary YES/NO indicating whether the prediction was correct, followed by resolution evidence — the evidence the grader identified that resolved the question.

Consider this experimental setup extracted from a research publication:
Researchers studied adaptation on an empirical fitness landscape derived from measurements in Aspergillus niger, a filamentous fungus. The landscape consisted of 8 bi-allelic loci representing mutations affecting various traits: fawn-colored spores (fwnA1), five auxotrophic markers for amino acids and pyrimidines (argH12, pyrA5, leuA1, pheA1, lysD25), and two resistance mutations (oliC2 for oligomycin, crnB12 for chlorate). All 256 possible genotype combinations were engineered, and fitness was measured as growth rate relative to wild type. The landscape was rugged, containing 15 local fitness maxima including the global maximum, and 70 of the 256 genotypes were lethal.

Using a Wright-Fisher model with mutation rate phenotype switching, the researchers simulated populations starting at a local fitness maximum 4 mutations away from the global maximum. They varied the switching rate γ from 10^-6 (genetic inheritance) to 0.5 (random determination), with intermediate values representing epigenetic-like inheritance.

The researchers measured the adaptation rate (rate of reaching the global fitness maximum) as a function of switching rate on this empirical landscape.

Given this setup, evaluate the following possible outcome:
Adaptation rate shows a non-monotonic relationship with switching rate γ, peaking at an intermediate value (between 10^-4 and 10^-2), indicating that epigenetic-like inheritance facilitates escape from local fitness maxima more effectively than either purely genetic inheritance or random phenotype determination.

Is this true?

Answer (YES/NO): YES